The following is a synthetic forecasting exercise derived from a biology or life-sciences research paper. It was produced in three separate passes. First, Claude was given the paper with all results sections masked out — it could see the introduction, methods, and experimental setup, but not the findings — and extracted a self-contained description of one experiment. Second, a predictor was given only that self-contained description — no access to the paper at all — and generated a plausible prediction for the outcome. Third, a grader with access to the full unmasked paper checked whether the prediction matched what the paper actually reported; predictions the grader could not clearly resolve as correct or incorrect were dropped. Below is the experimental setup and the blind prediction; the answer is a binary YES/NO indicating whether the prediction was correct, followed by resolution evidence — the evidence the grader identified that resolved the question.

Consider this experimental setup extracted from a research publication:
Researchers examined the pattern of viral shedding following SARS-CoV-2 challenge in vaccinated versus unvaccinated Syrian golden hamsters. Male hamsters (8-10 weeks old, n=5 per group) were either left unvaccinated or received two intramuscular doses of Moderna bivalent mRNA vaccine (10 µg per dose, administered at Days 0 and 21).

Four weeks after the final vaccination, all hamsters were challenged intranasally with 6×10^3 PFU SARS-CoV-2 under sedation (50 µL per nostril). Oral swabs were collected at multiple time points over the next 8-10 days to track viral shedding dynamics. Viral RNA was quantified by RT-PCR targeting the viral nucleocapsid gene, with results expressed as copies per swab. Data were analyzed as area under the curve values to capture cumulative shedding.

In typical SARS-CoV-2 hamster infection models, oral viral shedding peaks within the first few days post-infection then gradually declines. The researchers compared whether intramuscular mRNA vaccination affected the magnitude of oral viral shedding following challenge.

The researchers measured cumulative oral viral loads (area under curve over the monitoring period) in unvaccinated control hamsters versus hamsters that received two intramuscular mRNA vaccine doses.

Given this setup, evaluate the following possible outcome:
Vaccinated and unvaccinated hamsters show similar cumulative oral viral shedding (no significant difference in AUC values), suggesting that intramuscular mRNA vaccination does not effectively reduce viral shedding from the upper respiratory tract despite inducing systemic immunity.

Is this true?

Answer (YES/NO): YES